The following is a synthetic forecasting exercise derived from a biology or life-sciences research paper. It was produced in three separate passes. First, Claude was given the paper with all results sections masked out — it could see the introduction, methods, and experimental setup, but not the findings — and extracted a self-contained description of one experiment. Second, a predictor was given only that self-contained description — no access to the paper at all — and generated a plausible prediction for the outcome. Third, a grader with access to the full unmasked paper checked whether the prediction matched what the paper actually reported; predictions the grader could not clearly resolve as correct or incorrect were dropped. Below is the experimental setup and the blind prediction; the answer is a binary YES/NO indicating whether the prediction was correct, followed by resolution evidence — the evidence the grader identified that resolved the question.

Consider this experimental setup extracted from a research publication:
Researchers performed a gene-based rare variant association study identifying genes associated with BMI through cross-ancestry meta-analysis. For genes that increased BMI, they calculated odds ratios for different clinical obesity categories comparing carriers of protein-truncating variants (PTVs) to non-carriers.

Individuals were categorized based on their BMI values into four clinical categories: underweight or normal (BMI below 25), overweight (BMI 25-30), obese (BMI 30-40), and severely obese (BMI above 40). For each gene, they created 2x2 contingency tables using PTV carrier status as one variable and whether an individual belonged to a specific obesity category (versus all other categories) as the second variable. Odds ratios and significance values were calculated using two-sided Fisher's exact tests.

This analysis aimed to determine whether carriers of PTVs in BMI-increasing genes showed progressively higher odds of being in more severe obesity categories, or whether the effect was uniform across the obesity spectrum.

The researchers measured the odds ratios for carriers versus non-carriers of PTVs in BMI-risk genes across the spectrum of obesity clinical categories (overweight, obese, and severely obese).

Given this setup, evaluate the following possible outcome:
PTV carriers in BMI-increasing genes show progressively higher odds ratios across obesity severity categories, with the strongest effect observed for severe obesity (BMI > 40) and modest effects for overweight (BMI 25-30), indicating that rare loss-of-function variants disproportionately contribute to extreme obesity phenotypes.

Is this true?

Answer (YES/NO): NO